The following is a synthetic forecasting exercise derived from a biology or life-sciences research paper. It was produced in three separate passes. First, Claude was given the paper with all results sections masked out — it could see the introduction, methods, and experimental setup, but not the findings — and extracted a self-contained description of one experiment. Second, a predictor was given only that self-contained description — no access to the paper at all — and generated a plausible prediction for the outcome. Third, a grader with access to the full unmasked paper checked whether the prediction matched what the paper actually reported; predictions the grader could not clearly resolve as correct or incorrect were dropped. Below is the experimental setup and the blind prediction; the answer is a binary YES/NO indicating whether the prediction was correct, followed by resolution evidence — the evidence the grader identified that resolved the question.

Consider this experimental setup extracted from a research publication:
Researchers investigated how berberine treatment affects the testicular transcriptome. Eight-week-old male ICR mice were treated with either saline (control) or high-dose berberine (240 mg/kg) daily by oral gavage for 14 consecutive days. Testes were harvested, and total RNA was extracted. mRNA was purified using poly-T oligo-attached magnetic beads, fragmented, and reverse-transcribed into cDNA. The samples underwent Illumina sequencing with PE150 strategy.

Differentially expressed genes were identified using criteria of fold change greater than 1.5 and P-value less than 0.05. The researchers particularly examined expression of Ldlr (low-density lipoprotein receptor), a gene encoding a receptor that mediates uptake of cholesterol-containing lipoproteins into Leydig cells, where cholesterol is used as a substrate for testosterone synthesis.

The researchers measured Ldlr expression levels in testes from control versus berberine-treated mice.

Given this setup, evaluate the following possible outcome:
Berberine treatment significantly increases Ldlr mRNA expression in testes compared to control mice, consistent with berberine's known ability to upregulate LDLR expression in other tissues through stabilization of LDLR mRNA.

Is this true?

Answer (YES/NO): NO